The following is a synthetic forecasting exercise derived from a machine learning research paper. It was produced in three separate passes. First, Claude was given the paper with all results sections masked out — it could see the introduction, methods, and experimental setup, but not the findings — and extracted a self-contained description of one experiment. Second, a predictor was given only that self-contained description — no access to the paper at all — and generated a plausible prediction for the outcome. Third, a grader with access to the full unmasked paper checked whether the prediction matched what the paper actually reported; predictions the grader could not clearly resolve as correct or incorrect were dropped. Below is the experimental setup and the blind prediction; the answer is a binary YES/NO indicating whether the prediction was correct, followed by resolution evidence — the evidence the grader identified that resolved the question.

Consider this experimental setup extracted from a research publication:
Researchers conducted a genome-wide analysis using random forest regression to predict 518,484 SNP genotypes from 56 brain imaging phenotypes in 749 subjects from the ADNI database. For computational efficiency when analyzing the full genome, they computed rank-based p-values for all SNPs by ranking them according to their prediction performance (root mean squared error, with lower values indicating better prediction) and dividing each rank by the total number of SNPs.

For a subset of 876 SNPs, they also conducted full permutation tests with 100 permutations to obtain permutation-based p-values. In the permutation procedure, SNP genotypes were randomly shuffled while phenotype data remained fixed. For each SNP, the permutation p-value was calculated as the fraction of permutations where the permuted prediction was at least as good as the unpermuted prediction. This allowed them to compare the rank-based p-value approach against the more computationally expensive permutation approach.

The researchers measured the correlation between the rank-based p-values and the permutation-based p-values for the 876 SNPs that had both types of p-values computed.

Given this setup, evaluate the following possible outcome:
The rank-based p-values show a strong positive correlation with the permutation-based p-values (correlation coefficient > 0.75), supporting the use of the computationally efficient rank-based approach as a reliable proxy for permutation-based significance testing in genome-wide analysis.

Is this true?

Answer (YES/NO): YES